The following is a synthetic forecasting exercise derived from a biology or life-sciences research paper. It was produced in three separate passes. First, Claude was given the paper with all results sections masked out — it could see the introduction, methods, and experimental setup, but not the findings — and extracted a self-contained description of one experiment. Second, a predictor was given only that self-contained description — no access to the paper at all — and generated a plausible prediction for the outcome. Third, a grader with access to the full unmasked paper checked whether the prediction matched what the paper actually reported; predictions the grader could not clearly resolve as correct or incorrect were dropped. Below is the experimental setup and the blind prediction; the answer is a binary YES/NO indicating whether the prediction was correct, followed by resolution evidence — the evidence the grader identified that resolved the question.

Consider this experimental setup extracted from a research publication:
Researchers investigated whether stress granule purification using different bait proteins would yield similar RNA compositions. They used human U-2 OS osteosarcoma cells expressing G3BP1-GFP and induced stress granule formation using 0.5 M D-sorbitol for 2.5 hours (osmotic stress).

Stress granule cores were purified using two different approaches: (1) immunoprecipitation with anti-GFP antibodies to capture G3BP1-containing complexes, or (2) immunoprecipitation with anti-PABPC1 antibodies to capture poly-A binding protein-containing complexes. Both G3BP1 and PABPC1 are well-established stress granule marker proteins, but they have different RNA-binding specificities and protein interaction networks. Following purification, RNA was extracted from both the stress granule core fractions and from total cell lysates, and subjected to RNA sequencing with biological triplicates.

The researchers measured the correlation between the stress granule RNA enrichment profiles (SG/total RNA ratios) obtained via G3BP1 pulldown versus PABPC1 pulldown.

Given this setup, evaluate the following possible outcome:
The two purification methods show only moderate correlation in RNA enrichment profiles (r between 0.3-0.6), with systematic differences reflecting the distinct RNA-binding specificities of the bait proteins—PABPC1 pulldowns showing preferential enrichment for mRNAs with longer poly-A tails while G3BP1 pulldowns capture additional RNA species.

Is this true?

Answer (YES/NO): NO